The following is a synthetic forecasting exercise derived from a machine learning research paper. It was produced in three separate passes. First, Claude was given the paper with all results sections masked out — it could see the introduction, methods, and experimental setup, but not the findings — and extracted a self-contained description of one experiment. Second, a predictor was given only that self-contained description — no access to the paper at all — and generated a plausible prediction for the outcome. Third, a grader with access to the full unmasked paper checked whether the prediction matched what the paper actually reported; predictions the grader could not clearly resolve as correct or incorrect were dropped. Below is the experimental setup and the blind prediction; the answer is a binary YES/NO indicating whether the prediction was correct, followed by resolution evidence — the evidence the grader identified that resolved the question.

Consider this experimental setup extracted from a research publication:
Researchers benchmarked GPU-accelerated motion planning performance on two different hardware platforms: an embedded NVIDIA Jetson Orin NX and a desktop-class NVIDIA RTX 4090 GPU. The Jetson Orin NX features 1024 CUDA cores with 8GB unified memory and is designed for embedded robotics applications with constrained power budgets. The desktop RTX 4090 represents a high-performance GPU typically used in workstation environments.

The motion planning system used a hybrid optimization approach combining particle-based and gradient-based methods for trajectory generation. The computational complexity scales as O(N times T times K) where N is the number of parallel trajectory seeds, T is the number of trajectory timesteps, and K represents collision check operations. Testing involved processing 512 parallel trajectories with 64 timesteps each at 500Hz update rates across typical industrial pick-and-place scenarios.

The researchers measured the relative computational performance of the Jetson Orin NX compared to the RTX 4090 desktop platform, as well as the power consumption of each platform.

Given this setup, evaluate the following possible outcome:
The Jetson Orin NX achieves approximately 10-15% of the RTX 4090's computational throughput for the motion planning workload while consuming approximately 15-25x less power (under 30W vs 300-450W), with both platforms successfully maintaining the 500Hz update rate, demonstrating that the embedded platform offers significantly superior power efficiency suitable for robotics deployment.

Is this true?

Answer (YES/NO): NO